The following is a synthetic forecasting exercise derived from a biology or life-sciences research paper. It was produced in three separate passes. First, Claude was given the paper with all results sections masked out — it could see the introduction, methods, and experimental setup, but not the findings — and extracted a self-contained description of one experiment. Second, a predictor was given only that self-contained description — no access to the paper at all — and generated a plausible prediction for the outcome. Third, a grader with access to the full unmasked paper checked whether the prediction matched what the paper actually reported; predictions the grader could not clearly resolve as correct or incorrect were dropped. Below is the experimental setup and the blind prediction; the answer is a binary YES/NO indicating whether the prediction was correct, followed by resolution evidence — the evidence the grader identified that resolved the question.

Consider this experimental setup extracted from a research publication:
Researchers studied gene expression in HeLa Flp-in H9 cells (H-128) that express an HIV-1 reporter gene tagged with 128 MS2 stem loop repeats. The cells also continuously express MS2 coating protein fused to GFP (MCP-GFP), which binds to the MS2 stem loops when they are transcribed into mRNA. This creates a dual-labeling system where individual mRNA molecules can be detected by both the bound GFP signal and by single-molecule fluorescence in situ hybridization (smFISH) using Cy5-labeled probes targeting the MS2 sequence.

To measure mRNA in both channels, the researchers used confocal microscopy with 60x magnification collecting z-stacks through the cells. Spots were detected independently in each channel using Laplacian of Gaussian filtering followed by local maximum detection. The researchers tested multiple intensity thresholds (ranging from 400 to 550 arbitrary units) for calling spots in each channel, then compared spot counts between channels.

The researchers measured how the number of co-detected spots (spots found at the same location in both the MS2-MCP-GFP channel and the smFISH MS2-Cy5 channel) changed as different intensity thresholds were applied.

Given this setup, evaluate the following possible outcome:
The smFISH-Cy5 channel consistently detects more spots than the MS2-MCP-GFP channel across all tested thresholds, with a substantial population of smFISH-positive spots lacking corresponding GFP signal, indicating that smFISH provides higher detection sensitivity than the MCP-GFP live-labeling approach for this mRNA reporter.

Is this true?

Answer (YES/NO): NO